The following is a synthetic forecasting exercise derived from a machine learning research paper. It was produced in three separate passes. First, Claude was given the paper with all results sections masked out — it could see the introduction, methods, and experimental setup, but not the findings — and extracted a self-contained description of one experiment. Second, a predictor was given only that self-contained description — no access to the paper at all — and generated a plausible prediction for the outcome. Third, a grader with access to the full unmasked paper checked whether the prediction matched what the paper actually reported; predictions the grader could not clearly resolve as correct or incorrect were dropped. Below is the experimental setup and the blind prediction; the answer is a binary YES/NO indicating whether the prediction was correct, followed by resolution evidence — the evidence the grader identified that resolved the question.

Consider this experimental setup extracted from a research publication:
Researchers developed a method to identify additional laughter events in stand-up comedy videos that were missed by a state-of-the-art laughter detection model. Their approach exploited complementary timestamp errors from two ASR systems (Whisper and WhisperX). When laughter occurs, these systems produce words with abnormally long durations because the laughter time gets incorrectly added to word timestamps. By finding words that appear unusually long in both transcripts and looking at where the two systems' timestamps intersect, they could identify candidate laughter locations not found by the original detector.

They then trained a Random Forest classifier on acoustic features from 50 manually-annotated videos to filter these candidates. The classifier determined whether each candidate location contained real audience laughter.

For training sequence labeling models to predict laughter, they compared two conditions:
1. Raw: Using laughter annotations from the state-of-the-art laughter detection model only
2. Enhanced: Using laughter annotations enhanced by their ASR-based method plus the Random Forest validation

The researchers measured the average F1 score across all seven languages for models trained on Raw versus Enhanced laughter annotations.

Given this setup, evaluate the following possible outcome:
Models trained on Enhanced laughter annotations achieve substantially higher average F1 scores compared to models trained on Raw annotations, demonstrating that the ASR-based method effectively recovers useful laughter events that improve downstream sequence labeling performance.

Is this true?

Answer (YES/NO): NO